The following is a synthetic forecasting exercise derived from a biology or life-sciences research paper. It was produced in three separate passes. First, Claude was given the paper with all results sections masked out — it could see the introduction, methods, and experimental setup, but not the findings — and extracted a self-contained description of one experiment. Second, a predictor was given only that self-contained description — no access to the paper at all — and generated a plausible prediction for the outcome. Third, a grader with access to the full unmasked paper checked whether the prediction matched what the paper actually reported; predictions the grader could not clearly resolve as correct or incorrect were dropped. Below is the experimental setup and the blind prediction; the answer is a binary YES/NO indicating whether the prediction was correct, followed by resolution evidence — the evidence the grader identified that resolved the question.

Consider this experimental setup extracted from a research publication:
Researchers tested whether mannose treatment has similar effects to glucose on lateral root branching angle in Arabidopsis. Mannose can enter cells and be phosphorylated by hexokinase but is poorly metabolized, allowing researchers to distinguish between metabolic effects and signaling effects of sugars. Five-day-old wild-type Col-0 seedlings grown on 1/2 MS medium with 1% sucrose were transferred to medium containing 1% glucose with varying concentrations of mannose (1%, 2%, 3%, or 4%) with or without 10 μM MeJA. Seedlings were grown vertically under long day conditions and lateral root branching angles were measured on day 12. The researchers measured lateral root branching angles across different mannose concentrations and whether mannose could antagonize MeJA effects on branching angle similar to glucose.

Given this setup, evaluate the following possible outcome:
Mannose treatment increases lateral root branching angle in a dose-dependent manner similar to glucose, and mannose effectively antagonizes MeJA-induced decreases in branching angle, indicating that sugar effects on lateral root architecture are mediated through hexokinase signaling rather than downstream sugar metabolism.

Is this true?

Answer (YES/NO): NO